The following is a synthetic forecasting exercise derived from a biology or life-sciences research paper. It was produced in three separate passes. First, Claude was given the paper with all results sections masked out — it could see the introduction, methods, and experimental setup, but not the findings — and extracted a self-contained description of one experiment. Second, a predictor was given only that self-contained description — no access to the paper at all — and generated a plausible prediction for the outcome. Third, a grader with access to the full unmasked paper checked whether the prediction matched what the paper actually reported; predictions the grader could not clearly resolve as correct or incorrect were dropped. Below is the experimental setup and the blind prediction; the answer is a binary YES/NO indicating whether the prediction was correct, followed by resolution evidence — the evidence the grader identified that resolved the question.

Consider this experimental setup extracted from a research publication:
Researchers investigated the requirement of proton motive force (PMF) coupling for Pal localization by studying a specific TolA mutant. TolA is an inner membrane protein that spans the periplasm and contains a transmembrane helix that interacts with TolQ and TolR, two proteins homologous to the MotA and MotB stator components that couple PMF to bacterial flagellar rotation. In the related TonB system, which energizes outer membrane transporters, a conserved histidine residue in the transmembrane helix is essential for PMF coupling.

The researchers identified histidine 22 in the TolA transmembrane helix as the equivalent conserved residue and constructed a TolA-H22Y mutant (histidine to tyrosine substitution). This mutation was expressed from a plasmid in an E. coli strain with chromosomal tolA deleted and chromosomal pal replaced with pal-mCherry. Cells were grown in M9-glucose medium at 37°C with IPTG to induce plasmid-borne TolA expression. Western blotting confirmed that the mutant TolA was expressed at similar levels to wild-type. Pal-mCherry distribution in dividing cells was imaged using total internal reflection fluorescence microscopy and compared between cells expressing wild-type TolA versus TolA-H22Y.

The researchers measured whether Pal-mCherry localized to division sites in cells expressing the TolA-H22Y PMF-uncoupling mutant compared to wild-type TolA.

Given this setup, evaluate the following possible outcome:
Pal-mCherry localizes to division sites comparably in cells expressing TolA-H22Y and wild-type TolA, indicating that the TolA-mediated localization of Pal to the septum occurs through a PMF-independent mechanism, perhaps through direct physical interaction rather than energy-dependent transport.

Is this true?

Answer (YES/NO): NO